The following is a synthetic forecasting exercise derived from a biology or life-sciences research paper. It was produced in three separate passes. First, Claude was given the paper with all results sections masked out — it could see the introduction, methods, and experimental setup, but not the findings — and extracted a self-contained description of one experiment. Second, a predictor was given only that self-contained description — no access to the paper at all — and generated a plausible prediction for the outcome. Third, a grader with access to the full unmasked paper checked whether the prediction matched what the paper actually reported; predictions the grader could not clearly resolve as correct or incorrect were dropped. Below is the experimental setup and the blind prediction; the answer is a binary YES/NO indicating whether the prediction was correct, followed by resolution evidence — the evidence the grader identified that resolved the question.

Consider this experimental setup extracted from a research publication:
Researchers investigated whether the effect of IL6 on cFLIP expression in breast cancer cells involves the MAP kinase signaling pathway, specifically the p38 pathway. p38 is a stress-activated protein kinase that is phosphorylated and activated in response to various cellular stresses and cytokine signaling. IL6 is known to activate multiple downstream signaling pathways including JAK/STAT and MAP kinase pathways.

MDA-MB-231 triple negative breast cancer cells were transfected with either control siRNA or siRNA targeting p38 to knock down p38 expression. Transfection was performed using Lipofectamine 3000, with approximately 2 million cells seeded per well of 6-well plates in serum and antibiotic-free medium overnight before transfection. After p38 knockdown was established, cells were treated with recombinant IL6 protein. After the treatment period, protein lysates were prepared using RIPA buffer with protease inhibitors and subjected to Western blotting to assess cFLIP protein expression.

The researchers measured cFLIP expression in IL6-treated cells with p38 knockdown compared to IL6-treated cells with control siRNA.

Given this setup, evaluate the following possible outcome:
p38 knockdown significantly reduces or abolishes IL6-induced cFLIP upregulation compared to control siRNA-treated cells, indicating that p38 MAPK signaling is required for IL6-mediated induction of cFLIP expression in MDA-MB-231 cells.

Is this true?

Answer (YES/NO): NO